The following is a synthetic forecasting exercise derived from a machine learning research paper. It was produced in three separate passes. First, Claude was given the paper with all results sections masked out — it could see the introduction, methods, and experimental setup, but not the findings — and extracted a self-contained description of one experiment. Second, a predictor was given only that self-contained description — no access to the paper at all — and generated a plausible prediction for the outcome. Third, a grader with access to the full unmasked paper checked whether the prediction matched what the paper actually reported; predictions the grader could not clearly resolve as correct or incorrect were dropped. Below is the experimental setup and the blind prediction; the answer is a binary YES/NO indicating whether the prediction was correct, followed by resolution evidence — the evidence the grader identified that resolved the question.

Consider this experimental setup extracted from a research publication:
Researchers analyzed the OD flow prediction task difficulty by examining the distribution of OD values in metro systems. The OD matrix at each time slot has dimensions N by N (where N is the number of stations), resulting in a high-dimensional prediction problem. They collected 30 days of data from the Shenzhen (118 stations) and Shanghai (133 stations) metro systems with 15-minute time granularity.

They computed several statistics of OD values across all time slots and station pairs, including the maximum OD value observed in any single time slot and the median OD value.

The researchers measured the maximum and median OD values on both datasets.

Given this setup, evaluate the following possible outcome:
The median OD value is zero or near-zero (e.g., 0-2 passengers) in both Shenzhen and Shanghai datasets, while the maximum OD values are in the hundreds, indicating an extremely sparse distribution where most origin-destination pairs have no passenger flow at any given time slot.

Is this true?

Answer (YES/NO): NO